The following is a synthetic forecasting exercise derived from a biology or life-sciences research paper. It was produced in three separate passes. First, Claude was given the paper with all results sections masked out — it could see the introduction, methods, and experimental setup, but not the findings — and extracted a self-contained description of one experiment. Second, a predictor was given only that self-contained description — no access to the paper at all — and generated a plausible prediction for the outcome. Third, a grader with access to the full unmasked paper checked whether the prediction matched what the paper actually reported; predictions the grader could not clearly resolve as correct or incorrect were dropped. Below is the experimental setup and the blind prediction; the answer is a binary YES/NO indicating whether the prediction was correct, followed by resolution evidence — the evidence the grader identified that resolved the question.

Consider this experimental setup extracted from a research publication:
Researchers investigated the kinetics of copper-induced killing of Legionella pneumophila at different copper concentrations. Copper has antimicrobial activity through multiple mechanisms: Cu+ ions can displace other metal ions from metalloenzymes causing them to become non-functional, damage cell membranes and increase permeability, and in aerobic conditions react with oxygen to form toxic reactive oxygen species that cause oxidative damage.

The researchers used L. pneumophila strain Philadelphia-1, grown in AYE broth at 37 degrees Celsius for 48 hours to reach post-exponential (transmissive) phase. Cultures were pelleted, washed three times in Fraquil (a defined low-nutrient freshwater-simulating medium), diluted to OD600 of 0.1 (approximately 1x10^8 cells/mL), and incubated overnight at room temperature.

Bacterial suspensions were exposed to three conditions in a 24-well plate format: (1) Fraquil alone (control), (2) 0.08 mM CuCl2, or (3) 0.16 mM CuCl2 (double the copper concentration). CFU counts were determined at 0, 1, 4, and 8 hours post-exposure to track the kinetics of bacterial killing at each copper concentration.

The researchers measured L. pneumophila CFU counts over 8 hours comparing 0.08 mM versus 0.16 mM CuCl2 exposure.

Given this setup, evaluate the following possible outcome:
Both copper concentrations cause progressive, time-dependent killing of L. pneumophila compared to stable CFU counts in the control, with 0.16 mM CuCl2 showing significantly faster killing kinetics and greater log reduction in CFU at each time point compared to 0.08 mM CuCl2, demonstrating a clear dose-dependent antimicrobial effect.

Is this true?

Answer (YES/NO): YES